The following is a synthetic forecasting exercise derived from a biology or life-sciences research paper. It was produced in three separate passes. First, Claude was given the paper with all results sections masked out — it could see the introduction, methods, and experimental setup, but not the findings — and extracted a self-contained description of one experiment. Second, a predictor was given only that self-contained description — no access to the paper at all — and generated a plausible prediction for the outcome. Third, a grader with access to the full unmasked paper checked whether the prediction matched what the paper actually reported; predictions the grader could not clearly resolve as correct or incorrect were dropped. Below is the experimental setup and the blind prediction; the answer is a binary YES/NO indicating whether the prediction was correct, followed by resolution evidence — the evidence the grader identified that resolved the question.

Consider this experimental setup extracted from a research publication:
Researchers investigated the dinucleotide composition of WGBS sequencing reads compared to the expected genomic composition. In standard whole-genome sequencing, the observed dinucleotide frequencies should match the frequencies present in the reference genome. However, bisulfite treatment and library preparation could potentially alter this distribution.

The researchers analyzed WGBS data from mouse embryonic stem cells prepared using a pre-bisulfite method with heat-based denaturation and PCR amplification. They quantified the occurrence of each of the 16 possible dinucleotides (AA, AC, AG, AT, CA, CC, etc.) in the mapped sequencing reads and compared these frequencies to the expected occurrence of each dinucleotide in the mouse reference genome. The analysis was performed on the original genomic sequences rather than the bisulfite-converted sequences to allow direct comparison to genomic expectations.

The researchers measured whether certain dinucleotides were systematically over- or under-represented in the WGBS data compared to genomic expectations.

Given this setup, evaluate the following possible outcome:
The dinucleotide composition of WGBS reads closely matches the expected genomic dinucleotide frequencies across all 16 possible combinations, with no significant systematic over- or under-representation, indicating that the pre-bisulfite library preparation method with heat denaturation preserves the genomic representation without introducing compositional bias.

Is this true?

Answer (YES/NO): NO